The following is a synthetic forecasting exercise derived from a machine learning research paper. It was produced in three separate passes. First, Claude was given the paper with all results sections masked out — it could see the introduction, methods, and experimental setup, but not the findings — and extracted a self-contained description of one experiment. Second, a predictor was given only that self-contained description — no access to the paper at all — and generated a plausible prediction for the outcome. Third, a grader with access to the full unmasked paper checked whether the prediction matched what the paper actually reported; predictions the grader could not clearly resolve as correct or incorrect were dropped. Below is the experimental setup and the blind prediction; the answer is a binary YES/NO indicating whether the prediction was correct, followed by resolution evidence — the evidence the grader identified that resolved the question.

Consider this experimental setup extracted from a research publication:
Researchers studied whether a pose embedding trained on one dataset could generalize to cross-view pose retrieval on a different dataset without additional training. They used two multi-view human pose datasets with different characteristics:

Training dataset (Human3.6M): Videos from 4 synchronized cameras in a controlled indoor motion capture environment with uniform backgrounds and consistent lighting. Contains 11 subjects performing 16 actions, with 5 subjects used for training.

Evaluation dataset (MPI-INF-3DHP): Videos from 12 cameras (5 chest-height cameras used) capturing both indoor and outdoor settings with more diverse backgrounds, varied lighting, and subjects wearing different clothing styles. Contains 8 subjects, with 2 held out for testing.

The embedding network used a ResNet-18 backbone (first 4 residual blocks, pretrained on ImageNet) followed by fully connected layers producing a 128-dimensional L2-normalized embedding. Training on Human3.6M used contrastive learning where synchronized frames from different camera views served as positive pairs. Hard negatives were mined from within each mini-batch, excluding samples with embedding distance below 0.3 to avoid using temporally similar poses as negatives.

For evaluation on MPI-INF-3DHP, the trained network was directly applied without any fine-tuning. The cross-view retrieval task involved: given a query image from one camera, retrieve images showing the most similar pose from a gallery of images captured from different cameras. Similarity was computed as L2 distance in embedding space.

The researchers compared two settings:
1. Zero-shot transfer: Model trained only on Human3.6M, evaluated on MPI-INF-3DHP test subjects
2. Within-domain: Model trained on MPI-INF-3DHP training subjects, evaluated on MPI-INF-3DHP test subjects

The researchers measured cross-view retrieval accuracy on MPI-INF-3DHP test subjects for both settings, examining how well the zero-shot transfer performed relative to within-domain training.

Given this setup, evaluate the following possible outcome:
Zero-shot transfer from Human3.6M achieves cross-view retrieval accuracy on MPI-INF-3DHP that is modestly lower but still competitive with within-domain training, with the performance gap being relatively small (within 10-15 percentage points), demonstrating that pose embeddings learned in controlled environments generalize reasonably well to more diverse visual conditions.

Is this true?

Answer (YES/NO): NO